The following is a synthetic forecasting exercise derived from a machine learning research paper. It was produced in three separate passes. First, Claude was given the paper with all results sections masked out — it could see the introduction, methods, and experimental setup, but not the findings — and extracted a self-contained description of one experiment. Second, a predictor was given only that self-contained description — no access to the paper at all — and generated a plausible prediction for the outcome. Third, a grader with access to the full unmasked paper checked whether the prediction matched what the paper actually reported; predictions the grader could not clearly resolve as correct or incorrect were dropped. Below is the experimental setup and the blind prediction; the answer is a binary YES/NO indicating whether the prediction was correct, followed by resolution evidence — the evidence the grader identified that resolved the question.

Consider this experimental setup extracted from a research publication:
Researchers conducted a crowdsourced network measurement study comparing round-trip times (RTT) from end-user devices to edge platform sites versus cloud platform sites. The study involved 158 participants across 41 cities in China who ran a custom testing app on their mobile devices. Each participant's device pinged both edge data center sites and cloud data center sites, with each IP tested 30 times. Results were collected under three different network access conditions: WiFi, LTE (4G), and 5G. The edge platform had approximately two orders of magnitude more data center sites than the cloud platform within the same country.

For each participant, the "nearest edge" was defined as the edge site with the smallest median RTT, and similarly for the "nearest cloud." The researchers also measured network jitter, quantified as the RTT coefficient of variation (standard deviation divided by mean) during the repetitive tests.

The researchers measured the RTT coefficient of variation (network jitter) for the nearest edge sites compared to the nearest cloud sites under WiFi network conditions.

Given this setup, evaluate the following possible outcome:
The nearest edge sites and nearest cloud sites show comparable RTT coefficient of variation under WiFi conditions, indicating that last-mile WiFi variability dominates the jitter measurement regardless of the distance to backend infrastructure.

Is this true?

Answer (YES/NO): NO